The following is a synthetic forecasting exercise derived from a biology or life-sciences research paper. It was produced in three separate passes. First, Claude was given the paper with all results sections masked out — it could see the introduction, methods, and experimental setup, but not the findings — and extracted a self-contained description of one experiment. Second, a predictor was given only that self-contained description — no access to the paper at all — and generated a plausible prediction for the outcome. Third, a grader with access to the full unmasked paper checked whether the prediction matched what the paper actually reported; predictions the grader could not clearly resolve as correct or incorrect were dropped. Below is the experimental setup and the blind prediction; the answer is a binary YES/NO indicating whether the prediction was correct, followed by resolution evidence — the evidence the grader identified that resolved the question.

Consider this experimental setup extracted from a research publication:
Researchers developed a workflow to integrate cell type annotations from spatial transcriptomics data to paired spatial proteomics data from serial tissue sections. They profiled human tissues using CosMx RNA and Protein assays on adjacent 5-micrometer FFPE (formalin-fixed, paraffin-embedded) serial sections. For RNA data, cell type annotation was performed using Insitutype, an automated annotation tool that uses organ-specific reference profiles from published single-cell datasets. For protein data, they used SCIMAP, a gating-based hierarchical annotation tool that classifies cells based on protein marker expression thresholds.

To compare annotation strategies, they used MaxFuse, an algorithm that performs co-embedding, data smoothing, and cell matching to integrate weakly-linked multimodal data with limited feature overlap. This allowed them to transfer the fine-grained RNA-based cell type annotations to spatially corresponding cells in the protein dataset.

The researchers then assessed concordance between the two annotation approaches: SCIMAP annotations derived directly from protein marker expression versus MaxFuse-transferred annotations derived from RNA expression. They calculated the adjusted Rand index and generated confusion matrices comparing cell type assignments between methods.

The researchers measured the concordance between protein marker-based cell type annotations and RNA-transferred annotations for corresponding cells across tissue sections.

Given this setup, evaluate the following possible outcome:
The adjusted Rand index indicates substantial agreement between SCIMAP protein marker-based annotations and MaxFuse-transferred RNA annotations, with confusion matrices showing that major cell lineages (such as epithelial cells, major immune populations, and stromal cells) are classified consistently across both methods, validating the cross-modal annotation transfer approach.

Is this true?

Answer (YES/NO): NO